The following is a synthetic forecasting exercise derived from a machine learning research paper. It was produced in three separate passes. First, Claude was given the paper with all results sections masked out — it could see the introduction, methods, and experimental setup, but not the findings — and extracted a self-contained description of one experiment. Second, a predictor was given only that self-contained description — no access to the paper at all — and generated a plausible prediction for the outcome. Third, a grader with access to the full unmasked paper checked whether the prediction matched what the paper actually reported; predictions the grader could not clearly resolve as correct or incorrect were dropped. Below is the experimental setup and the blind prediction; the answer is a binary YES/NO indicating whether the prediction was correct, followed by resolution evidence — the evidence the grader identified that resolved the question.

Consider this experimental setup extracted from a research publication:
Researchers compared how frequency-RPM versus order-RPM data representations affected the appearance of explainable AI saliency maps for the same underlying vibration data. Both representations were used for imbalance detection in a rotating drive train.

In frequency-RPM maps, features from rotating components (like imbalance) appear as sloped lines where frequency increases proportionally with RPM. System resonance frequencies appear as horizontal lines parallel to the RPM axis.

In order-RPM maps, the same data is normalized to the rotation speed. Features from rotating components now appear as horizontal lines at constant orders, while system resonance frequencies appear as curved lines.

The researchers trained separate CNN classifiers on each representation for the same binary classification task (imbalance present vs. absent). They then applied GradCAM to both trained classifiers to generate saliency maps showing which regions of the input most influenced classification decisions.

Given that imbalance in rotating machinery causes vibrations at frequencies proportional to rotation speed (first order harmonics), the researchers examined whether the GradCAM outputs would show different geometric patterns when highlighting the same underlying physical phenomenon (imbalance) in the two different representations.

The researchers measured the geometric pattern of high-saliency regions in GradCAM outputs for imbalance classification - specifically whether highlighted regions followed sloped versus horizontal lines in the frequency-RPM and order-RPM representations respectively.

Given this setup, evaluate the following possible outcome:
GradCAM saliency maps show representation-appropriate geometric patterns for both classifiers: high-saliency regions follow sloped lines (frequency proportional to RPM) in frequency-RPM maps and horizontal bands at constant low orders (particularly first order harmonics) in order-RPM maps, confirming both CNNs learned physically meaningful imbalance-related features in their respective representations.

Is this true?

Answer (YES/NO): NO